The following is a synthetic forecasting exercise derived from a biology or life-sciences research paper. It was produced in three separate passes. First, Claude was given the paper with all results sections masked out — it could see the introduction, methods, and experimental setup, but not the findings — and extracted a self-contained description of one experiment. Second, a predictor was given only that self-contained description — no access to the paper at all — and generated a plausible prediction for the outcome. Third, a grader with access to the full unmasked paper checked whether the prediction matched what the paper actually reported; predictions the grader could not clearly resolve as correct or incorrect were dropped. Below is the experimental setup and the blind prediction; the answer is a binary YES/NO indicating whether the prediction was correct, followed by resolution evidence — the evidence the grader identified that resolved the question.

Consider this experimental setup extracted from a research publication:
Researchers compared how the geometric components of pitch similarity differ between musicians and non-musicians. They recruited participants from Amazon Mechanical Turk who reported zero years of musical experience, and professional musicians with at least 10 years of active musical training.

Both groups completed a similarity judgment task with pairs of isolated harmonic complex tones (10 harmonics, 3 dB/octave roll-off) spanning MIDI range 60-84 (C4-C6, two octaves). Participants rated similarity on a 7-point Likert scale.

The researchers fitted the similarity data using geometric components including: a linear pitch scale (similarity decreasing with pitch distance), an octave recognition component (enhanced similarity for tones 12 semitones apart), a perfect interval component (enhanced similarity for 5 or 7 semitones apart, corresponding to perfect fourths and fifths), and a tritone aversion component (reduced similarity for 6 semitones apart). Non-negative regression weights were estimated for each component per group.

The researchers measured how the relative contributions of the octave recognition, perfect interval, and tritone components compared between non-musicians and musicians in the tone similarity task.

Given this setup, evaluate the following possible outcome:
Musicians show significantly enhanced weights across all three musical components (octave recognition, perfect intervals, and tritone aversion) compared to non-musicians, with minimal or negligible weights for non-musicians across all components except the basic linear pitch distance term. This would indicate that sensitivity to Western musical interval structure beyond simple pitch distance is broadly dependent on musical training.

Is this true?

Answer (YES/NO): YES